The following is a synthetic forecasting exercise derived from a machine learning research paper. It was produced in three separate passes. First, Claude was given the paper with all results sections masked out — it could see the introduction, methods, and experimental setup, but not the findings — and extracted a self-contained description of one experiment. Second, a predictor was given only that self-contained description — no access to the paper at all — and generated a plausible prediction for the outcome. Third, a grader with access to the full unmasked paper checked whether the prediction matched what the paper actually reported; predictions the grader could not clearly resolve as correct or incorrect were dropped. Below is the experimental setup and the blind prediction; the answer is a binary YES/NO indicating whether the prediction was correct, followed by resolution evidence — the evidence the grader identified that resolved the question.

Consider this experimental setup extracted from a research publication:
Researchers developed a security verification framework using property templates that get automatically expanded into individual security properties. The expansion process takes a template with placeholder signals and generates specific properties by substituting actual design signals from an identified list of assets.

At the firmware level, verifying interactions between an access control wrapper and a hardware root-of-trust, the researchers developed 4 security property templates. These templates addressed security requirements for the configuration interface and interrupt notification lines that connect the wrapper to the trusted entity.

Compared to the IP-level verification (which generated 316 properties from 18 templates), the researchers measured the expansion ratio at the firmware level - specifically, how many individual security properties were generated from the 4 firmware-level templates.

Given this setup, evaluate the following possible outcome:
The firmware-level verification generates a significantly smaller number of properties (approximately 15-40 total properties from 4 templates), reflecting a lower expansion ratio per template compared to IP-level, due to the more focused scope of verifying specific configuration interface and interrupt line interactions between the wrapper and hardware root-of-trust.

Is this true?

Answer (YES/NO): NO